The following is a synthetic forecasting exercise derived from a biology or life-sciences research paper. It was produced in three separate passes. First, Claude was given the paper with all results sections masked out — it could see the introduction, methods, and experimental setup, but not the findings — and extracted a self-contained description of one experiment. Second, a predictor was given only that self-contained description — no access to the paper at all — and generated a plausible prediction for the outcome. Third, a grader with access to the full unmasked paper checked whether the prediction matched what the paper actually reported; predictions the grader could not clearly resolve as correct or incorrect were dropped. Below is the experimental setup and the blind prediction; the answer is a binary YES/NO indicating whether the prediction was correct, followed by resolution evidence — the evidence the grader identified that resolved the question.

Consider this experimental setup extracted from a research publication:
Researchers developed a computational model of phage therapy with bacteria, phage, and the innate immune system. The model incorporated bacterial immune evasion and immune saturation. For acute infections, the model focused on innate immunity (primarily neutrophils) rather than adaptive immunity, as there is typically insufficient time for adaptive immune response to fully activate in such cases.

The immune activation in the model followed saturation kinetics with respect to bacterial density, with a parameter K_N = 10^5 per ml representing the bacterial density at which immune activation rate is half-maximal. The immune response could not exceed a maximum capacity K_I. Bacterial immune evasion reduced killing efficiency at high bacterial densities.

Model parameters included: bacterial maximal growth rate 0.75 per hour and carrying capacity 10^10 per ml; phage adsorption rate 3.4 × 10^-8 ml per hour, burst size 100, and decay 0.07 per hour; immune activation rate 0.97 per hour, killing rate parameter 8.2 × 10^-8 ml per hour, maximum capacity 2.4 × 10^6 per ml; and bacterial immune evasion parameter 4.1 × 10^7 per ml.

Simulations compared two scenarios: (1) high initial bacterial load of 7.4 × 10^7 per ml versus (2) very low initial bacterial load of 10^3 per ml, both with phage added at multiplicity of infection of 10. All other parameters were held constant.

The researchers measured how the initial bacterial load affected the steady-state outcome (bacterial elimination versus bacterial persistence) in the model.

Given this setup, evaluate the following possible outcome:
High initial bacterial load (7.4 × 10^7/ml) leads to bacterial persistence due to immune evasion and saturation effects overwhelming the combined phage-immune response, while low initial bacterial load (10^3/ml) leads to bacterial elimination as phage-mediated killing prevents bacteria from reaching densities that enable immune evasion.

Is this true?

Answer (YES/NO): NO